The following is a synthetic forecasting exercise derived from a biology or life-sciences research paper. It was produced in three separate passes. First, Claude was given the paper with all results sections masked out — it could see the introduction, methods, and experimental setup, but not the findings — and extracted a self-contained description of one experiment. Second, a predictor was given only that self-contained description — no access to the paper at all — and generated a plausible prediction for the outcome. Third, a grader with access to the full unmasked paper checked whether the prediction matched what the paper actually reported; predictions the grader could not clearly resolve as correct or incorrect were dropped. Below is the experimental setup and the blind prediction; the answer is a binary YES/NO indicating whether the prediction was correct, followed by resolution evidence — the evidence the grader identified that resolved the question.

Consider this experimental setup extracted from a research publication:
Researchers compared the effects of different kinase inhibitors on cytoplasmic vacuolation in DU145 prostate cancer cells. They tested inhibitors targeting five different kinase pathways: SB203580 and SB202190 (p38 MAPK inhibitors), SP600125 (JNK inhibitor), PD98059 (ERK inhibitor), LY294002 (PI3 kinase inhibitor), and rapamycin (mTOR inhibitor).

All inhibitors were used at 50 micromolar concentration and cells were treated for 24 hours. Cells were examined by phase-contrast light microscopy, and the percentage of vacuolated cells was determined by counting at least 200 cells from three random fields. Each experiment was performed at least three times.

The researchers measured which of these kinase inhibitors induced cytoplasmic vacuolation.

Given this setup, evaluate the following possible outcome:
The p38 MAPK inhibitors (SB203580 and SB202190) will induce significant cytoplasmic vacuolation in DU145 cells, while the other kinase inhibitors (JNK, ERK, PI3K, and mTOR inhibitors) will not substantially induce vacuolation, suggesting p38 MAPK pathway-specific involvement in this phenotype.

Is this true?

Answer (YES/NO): YES